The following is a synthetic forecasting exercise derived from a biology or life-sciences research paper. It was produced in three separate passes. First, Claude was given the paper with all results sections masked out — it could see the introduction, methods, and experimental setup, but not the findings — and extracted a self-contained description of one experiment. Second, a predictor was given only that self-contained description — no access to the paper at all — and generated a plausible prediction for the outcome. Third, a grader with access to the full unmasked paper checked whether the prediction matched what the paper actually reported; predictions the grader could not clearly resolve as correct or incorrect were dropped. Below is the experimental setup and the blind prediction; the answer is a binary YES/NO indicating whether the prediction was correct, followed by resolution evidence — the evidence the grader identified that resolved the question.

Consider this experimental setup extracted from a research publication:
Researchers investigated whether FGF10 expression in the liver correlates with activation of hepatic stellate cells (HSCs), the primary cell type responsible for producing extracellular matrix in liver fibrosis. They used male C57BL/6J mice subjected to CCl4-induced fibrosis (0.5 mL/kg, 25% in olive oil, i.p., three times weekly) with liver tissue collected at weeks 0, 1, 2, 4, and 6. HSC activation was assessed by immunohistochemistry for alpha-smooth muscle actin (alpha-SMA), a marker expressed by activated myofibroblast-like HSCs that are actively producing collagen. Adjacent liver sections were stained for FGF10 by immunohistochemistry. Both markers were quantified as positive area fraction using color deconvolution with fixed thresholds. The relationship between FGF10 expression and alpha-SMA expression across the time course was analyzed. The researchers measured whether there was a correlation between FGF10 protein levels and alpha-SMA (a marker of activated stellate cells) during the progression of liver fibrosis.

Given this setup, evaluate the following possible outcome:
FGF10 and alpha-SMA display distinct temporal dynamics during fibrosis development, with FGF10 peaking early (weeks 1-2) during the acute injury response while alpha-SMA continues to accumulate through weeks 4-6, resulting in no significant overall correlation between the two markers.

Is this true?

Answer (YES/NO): NO